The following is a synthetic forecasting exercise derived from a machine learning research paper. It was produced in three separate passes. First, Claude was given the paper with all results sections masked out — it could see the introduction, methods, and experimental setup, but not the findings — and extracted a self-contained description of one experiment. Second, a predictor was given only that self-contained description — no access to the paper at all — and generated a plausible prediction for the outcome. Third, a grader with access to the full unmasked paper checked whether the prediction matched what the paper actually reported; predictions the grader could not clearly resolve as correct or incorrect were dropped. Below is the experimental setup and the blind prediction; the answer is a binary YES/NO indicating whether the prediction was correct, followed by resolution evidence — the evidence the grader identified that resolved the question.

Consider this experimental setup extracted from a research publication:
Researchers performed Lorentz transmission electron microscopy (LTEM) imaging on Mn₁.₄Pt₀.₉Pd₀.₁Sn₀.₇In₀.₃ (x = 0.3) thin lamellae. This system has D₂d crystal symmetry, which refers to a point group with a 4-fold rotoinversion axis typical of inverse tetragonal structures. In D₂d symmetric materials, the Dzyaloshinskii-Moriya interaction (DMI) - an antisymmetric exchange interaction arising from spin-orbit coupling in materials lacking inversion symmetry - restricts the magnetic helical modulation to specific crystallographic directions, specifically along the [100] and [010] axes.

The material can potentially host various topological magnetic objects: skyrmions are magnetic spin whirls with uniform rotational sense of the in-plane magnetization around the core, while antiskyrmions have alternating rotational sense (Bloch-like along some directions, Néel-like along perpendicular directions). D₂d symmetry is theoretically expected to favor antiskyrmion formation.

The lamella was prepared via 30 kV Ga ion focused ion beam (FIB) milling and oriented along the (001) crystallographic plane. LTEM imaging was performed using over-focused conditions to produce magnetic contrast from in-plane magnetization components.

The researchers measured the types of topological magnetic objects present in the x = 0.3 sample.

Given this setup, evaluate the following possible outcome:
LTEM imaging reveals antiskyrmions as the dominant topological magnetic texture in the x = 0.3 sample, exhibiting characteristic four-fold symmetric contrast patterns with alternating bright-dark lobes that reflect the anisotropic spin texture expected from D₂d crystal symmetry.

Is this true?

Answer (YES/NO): NO